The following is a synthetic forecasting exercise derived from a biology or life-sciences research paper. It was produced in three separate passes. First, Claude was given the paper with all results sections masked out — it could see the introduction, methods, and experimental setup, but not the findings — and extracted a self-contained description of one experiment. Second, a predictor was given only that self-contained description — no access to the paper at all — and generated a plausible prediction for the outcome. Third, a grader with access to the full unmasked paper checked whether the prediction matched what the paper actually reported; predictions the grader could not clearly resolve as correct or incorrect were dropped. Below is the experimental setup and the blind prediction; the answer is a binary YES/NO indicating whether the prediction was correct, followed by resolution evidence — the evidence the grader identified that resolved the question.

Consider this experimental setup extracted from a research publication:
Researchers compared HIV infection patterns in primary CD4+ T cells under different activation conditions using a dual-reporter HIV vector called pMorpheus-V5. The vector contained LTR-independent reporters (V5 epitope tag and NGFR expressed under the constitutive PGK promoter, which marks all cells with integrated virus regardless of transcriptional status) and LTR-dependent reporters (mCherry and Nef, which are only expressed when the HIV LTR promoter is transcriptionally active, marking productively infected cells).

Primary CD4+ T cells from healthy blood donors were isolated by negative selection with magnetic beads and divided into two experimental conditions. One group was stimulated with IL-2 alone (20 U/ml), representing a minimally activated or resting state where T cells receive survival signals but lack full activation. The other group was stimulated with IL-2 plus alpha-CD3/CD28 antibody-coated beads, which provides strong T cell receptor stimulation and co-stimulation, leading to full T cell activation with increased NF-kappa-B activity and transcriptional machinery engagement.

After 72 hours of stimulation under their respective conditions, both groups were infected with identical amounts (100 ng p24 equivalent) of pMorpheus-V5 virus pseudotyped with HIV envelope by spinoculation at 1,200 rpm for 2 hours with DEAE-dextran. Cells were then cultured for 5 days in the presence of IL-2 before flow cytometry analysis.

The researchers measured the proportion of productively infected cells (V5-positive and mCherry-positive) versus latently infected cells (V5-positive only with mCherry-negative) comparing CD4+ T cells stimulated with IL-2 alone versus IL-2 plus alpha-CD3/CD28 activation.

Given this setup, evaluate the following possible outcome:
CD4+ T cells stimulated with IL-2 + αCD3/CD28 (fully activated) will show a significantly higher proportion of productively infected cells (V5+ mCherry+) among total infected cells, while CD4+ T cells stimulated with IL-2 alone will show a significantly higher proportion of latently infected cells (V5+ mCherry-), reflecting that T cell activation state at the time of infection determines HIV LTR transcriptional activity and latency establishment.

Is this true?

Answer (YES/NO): NO